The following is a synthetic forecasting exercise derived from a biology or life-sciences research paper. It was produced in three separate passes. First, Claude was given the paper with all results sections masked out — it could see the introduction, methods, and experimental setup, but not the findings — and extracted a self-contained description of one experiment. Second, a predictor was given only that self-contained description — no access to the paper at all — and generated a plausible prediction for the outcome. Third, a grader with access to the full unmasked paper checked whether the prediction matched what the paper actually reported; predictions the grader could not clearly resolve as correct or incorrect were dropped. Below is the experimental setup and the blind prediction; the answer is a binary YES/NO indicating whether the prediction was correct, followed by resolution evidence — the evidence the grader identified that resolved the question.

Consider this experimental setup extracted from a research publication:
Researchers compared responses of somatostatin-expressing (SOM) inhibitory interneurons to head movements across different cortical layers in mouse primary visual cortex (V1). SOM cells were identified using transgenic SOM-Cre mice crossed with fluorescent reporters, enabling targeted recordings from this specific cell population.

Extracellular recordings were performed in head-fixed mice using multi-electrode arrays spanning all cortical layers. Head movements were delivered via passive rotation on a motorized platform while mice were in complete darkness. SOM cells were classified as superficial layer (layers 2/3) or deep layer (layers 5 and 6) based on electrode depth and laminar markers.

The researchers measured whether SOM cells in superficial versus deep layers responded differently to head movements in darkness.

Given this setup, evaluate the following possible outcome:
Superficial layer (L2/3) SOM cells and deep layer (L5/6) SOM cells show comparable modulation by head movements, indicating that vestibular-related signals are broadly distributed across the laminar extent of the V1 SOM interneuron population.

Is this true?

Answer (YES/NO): NO